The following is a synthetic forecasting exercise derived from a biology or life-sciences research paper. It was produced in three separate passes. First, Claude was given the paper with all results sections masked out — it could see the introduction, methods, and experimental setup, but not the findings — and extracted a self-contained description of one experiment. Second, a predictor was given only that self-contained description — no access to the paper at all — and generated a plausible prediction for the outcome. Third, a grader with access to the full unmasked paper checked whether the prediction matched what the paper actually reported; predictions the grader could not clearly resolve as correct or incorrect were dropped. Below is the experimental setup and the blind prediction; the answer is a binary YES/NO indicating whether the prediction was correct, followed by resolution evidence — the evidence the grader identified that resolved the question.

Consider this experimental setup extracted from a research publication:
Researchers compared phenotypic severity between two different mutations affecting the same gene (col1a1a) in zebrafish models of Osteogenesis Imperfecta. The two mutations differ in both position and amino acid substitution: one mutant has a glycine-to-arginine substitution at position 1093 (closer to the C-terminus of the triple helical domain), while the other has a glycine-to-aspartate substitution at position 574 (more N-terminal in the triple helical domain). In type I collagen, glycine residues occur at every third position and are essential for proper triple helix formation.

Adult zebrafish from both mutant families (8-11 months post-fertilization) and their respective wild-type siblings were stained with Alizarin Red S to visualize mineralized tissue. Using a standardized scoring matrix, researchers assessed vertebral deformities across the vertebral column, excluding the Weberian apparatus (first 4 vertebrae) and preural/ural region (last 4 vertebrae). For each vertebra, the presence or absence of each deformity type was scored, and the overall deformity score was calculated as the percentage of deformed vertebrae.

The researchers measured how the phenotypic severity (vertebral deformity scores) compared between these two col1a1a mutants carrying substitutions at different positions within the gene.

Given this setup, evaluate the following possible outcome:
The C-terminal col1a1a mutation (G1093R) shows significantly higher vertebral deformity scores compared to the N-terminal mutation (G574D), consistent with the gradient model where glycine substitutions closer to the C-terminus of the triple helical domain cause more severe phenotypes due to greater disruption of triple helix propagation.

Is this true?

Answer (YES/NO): NO